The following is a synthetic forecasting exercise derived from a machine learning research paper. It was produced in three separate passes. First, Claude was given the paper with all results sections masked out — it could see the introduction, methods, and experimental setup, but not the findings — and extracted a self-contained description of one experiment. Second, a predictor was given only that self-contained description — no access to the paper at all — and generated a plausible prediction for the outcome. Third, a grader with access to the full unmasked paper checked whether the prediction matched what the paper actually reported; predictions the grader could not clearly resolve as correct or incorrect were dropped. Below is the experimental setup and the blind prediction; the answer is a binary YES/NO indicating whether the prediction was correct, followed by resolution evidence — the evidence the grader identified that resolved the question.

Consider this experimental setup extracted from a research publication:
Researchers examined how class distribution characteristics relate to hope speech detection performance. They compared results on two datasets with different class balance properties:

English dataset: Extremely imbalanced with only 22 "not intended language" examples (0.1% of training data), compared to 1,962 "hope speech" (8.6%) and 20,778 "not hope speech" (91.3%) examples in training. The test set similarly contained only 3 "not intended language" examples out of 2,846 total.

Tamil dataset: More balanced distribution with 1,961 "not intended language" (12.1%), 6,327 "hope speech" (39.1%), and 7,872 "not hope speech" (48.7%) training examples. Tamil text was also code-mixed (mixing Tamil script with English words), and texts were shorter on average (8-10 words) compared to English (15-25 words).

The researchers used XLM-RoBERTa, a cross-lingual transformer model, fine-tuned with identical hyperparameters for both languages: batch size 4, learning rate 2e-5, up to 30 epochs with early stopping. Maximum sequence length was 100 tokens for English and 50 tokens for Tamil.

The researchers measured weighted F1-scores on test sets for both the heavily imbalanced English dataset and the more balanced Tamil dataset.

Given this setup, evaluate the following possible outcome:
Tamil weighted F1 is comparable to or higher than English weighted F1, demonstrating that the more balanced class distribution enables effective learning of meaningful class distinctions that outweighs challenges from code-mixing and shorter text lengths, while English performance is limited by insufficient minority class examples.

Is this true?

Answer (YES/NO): NO